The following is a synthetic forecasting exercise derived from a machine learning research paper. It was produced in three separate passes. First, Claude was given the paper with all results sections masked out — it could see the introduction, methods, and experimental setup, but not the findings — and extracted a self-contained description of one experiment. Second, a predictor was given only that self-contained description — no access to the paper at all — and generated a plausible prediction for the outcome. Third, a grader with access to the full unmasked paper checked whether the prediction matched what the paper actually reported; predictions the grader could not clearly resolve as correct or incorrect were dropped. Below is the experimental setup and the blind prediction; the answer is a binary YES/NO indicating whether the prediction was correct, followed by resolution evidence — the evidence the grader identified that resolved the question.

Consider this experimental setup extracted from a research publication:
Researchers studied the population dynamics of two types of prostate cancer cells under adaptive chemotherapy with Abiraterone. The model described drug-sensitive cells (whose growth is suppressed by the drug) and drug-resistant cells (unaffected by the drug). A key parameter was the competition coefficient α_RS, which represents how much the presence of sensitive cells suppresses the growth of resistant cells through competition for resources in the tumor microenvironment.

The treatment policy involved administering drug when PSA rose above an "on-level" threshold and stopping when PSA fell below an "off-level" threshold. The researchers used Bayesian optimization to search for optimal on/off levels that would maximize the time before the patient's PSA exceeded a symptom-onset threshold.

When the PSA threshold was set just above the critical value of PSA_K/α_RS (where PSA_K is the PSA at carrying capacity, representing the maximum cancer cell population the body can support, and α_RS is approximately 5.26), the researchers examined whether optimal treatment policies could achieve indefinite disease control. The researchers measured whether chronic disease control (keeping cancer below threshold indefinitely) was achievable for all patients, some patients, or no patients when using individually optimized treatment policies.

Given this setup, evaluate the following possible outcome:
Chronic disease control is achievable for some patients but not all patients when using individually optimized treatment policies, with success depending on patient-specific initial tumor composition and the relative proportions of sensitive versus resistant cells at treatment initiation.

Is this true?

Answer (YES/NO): YES